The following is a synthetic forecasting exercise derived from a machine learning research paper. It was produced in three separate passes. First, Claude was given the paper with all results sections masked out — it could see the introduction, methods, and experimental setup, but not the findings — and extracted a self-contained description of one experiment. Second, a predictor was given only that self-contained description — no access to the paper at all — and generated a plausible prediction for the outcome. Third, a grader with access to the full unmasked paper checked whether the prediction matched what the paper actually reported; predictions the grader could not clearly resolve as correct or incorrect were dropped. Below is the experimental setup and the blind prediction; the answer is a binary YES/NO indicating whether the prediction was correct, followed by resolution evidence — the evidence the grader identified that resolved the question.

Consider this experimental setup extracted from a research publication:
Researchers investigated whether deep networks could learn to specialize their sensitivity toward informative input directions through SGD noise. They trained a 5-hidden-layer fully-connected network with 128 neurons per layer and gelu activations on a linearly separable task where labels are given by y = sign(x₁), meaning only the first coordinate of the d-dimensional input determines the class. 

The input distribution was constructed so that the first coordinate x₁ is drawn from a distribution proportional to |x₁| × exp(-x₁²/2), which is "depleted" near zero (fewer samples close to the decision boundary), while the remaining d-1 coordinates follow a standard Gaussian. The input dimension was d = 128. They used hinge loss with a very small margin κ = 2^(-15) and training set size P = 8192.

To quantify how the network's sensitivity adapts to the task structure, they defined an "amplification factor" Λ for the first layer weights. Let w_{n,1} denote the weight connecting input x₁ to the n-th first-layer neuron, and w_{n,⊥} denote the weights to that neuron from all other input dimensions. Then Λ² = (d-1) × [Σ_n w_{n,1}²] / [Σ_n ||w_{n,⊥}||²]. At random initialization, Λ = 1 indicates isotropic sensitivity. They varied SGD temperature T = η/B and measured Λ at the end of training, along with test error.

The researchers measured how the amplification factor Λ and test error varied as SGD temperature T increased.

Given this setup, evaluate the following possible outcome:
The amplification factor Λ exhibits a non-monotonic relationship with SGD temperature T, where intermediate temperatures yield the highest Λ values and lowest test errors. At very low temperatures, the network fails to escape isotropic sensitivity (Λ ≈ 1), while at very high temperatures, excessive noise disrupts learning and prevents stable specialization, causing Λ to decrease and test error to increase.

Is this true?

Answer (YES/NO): NO